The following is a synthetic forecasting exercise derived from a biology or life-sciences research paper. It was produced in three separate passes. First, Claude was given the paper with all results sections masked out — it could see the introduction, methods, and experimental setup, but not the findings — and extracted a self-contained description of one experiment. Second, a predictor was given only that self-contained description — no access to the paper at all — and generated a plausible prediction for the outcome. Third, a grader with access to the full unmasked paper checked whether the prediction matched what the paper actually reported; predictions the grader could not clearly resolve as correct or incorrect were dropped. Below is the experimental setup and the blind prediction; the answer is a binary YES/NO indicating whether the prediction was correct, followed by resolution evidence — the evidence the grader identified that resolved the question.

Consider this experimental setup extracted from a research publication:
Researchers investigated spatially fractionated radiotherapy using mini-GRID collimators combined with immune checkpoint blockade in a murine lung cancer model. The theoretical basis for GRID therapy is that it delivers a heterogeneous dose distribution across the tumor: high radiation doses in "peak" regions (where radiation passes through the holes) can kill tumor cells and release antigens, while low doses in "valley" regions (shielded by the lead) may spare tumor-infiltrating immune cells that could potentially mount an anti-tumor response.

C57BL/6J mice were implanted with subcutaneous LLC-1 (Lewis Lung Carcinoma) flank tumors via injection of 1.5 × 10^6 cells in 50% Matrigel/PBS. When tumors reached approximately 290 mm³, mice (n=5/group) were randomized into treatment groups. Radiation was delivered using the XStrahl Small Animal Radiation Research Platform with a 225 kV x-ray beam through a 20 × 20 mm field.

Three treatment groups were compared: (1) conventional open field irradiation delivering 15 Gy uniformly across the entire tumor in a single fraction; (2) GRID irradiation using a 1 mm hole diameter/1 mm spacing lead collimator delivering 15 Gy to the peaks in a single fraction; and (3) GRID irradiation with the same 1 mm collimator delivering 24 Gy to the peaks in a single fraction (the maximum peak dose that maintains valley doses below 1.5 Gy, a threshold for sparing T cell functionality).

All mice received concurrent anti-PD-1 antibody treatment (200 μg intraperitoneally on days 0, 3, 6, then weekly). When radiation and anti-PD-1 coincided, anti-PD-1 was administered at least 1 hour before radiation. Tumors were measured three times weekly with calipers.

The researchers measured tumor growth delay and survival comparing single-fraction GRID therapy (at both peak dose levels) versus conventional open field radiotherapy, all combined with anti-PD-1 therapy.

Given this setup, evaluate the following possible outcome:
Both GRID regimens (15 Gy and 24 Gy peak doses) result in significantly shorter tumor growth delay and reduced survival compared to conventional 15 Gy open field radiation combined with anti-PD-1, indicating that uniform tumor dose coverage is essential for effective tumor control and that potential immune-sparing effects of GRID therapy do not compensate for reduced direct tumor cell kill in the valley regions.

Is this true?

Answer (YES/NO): YES